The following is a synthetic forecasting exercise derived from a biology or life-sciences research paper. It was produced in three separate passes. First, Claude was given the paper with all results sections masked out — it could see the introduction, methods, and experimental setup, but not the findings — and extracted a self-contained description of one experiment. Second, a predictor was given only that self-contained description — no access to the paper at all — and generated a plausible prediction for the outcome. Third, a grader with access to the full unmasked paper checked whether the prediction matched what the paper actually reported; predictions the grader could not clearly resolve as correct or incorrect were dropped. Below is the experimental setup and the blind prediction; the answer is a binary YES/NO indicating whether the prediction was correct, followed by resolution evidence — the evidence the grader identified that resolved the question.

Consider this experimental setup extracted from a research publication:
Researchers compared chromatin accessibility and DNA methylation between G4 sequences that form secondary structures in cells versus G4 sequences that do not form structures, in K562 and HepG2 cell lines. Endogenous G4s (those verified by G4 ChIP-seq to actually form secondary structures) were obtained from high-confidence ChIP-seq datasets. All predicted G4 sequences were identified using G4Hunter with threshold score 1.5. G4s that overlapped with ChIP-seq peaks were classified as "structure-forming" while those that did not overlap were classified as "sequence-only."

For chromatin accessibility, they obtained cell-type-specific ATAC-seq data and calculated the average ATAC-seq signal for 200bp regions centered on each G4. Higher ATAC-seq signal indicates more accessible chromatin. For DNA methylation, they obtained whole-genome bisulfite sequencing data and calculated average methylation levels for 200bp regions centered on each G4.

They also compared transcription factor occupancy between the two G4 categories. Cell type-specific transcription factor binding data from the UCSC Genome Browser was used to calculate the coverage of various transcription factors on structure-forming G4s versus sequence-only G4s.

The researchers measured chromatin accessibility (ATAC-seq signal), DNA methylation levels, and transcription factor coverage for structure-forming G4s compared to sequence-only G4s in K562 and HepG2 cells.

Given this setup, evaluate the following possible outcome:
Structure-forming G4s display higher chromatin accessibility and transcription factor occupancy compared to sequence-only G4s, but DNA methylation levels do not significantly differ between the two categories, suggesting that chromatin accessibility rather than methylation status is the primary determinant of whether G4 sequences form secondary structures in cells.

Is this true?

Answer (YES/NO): NO